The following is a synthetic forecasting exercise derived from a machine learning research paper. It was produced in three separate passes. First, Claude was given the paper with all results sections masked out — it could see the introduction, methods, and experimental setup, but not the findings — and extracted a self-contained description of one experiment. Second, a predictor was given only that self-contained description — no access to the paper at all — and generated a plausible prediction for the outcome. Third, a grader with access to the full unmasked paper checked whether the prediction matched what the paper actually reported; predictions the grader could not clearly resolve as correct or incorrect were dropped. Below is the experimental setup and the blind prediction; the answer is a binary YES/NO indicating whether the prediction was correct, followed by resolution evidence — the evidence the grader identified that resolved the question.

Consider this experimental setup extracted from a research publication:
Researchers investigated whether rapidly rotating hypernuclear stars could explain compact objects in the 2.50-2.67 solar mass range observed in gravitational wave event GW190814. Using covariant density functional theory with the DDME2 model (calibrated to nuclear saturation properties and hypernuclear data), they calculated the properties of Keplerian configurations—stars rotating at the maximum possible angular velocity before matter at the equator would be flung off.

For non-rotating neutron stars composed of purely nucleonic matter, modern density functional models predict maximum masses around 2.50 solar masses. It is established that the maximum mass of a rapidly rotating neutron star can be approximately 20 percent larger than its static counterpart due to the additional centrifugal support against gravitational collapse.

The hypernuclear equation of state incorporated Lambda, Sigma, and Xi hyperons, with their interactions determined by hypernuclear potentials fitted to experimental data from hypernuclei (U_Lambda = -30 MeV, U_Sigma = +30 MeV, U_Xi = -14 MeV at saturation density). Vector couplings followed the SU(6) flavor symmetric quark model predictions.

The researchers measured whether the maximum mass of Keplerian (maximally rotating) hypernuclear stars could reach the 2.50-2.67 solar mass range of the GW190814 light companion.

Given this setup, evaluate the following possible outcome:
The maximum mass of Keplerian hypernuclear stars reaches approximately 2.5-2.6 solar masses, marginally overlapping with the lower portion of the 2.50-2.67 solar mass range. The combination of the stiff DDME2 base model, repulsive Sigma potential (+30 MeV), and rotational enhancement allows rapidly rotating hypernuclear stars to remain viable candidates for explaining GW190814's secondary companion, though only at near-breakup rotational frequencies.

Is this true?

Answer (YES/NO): NO